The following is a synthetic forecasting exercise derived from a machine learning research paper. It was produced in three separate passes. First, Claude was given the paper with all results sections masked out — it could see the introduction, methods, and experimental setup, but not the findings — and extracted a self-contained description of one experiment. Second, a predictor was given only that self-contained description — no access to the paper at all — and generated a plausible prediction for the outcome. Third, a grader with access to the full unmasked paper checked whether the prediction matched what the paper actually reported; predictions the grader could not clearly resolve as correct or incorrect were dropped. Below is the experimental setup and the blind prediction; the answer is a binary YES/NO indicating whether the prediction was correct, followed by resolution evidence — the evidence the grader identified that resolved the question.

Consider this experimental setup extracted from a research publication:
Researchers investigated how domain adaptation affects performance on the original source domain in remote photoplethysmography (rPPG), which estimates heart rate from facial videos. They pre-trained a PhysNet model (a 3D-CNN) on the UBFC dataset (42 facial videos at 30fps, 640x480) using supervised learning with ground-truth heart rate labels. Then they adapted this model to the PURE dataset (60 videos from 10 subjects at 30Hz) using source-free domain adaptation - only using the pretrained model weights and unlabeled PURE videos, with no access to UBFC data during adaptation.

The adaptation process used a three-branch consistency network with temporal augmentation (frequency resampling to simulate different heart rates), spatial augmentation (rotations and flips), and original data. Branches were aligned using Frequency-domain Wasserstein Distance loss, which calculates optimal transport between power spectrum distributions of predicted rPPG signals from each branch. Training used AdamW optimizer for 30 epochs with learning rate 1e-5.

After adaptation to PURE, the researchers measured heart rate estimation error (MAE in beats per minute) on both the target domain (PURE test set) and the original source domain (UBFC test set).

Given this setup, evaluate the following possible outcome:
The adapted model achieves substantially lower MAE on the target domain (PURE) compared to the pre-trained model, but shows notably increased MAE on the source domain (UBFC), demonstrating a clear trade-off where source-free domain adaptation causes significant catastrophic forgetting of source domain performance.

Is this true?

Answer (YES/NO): YES